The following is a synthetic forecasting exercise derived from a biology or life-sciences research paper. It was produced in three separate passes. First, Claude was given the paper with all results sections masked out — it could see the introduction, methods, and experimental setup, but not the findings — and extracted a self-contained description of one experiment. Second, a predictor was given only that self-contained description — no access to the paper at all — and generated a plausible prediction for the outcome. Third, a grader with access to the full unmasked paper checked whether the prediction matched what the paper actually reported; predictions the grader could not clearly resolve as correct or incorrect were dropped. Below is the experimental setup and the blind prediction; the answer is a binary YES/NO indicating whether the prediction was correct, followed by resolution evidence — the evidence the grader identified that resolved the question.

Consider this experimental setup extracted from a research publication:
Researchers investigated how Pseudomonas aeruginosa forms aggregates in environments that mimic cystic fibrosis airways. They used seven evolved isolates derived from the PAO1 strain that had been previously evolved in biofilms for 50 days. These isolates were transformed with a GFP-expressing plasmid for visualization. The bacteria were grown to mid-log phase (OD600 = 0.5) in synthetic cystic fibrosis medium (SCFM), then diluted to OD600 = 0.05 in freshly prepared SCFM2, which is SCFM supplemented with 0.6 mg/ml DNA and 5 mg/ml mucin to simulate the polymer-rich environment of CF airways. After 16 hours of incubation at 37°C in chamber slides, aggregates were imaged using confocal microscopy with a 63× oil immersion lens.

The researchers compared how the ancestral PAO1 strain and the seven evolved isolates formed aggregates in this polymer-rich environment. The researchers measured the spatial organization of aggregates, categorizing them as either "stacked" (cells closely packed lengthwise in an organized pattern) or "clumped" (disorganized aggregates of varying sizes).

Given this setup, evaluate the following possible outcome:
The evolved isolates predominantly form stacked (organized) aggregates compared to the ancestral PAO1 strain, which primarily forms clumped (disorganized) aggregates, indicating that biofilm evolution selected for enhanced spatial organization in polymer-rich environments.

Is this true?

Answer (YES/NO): NO